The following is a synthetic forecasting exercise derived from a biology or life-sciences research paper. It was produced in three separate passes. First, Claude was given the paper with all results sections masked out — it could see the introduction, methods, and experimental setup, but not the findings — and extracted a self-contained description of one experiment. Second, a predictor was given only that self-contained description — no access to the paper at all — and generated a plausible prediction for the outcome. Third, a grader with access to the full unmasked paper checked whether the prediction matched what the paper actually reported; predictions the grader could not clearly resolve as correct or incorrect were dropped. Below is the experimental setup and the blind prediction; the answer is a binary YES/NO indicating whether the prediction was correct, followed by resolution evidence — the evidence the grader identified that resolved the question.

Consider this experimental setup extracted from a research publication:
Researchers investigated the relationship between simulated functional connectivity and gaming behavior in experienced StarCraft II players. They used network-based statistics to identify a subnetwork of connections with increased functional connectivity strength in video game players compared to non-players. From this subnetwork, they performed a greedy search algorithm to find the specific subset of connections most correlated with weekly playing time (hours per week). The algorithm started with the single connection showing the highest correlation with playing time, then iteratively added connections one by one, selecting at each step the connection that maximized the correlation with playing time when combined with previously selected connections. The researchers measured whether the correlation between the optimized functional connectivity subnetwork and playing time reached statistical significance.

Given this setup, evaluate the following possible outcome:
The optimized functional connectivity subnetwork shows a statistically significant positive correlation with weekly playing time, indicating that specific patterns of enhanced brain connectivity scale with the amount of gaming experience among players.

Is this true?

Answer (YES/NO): YES